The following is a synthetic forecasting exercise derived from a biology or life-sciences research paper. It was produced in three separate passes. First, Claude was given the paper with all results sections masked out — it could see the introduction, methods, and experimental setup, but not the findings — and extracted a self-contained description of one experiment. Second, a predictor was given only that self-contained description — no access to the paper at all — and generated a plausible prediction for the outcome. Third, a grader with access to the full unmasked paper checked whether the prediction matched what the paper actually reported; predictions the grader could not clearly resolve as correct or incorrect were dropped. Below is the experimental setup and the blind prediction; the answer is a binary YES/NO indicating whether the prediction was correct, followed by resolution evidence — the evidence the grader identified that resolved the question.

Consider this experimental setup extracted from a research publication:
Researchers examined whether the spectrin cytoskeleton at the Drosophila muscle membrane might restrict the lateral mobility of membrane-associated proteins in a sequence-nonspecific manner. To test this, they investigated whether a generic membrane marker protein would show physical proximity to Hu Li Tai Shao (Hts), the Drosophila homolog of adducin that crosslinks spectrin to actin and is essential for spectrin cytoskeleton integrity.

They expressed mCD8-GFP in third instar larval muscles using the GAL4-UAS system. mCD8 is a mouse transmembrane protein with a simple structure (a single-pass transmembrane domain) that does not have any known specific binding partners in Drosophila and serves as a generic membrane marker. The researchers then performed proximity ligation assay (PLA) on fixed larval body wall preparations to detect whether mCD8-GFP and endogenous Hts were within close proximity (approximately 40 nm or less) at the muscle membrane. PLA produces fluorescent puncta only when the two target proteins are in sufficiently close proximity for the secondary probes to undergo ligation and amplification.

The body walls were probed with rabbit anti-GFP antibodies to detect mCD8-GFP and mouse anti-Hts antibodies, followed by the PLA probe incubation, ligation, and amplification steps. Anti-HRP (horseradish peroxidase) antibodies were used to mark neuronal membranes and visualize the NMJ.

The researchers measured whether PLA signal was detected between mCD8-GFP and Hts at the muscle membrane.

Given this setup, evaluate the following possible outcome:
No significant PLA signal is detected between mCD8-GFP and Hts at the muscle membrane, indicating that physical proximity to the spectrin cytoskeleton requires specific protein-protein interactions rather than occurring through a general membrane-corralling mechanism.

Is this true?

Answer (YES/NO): NO